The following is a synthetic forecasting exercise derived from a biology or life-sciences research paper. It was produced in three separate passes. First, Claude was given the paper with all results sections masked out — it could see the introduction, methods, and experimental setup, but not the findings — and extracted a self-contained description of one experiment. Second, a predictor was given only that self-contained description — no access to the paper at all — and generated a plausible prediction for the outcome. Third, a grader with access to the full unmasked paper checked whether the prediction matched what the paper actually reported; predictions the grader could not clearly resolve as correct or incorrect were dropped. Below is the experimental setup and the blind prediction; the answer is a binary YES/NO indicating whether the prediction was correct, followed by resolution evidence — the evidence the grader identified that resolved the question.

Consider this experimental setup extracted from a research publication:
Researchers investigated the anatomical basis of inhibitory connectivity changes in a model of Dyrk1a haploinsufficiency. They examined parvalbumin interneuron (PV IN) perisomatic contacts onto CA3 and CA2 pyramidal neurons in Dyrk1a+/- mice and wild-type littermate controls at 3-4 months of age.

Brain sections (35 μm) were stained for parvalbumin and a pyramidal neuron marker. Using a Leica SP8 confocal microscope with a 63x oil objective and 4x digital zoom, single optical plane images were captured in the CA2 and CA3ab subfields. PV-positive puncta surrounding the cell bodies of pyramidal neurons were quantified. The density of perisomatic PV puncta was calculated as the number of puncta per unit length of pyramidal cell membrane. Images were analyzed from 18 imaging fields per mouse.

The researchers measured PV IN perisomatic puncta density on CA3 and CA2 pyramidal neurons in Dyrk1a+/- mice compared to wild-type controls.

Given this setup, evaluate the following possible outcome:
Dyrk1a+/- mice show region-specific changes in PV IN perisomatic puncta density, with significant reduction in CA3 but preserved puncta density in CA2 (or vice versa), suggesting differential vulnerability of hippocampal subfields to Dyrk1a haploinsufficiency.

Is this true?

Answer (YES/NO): NO